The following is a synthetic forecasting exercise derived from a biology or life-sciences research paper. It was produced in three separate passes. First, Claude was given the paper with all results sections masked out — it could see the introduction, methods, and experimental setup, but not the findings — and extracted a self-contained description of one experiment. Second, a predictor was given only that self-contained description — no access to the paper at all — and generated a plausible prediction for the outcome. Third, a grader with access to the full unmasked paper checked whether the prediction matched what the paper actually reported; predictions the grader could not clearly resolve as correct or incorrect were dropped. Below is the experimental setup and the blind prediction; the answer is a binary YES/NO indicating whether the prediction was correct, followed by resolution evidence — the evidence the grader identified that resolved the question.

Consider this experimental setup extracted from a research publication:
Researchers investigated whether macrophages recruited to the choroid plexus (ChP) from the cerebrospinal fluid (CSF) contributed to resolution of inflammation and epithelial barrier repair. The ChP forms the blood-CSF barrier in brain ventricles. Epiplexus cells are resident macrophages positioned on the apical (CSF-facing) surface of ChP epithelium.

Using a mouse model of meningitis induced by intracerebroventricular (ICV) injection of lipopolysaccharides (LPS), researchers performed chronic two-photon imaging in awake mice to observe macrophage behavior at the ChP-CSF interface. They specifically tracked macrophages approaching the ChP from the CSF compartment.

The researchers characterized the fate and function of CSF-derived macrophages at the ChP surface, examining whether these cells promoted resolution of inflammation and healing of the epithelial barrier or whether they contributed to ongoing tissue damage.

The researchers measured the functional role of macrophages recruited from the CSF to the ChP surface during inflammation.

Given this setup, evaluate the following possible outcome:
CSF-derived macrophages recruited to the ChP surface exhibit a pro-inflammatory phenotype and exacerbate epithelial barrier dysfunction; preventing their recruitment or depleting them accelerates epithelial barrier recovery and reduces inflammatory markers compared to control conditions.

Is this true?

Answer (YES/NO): NO